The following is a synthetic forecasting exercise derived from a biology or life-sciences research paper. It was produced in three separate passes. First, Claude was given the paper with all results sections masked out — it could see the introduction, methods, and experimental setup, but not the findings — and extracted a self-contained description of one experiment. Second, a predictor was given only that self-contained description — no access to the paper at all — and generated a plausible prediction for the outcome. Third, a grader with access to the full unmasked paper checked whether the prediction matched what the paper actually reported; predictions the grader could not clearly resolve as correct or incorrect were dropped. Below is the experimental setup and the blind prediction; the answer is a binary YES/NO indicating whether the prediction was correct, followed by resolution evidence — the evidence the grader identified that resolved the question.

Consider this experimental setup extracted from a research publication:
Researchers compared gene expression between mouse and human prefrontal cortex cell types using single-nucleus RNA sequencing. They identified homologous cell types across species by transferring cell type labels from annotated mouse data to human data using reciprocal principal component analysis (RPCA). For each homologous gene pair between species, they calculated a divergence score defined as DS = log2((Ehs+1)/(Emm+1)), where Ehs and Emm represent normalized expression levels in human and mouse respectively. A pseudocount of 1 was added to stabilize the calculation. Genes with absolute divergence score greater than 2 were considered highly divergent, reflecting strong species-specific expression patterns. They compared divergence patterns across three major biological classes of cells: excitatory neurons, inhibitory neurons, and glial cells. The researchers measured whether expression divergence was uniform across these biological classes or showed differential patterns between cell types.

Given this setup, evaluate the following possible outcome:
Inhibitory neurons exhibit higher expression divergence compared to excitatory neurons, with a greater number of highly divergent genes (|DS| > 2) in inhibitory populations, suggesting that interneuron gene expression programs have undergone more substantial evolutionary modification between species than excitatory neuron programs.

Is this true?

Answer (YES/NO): YES